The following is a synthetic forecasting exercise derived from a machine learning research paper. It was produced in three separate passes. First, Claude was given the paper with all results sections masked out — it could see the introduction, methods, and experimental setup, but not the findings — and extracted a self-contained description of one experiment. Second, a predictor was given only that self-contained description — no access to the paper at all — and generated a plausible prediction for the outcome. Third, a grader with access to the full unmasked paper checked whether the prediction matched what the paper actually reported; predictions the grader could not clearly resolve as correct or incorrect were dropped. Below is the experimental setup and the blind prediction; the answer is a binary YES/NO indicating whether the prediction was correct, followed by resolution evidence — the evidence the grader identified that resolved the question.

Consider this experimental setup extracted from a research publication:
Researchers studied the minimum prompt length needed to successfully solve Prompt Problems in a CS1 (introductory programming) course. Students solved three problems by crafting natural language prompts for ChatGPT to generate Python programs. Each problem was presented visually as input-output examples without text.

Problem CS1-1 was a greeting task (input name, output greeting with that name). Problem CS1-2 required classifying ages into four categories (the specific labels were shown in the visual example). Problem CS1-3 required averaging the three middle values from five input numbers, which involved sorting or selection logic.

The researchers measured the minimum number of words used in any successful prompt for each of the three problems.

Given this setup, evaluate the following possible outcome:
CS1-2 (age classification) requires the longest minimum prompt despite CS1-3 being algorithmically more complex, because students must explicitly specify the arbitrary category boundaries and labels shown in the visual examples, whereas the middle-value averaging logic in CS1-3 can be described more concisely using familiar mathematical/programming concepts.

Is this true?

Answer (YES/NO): YES